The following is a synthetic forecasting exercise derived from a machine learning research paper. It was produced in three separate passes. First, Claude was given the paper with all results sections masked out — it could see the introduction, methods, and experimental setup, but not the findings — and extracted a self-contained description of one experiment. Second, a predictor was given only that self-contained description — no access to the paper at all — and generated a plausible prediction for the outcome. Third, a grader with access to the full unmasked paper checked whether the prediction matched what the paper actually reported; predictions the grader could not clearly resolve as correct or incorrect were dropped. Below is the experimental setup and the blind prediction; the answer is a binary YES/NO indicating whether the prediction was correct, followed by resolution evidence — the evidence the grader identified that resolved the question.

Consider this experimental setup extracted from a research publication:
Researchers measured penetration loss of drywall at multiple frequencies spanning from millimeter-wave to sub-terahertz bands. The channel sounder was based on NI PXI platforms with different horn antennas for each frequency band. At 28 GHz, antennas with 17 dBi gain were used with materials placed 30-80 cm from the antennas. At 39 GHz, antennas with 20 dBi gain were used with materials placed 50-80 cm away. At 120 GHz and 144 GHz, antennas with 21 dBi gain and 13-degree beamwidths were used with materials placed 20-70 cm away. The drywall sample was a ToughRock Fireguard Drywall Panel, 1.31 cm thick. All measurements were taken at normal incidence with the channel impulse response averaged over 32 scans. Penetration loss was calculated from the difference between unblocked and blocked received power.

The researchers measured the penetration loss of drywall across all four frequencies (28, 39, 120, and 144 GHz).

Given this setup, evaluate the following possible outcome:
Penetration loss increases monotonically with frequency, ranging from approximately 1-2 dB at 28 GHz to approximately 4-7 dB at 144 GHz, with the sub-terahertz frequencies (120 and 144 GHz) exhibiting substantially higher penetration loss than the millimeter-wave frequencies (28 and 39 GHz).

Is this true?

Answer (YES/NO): NO